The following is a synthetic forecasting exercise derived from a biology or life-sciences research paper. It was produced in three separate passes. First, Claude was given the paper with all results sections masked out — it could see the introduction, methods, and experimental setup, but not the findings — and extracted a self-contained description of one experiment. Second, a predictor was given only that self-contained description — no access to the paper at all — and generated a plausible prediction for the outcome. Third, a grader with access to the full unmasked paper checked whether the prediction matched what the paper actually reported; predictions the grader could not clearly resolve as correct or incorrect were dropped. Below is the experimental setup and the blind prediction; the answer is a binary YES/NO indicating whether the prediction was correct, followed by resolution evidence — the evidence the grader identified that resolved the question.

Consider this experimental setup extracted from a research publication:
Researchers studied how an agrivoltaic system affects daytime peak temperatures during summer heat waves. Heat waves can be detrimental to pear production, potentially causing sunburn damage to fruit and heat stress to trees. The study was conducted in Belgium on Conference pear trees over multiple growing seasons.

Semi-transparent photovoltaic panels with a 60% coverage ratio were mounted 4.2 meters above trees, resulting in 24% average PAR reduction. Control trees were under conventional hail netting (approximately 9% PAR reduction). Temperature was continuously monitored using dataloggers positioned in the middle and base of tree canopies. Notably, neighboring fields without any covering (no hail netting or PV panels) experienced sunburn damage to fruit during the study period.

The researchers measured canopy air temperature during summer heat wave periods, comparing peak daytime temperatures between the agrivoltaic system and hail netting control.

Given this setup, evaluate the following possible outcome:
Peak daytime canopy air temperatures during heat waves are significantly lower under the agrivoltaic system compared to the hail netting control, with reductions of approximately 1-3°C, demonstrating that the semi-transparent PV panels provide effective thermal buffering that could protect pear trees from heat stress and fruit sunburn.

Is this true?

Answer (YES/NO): NO